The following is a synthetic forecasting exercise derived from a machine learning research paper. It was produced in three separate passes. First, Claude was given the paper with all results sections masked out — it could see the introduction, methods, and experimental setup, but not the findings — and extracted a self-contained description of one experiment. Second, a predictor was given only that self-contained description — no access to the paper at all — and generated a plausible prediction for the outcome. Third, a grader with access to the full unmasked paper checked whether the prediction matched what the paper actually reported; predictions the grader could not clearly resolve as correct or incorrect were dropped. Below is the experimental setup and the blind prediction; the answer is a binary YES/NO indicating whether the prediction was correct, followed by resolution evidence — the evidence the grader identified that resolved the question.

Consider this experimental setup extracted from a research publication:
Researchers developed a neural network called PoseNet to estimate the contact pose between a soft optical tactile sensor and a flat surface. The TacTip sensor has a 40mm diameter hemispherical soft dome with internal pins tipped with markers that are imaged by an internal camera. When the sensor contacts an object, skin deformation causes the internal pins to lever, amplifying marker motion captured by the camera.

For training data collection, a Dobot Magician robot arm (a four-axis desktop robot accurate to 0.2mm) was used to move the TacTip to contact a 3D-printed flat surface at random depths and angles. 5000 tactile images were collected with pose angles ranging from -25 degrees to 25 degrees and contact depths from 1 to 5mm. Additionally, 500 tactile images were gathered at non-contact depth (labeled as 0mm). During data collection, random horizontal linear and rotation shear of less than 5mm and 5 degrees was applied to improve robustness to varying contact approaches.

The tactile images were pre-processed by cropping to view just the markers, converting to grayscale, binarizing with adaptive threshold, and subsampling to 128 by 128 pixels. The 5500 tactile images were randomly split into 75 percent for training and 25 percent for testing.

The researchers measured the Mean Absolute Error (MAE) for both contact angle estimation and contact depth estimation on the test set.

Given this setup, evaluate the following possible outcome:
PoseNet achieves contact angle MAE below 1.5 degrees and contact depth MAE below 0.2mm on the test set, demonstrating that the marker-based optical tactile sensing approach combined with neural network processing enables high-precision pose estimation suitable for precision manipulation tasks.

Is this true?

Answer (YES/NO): NO